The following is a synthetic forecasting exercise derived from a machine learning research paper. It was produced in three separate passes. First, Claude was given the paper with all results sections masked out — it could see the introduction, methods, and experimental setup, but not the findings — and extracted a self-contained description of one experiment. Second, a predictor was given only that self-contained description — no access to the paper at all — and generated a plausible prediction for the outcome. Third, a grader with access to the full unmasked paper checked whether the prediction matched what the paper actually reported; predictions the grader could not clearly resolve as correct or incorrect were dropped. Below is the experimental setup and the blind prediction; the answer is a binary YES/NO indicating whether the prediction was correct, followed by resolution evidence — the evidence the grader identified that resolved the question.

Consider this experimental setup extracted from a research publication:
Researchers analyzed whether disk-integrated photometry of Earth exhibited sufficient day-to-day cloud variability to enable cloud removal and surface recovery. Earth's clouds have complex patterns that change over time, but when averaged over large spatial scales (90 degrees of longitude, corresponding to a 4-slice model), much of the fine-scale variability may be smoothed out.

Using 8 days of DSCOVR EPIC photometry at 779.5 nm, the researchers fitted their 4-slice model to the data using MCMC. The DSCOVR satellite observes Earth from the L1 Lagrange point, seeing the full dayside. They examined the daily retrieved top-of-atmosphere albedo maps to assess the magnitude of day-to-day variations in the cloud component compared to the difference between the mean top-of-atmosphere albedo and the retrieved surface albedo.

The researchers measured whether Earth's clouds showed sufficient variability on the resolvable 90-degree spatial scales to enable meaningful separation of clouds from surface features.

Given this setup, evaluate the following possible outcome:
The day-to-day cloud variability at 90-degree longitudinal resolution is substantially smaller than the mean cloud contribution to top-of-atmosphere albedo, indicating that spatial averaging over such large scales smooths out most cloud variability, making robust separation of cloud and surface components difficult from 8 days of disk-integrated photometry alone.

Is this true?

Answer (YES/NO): YES